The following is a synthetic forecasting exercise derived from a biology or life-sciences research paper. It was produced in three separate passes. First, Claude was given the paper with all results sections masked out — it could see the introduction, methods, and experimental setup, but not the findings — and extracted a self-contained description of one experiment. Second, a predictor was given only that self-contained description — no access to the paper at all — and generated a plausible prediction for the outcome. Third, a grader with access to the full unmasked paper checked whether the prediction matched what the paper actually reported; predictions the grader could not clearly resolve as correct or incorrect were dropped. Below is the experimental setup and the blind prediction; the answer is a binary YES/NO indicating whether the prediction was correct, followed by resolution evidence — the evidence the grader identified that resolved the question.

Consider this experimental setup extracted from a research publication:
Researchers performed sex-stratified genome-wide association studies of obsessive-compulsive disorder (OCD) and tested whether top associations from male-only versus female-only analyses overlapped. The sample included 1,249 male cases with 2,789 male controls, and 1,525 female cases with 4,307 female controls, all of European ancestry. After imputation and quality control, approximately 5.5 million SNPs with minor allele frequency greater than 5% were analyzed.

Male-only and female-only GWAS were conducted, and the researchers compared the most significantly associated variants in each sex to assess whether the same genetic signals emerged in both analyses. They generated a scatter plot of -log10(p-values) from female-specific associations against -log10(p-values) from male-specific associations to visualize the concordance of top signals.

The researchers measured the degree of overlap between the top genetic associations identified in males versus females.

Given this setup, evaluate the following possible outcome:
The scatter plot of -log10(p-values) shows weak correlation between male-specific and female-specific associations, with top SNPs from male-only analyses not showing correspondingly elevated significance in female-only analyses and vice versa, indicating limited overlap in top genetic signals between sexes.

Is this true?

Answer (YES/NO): YES